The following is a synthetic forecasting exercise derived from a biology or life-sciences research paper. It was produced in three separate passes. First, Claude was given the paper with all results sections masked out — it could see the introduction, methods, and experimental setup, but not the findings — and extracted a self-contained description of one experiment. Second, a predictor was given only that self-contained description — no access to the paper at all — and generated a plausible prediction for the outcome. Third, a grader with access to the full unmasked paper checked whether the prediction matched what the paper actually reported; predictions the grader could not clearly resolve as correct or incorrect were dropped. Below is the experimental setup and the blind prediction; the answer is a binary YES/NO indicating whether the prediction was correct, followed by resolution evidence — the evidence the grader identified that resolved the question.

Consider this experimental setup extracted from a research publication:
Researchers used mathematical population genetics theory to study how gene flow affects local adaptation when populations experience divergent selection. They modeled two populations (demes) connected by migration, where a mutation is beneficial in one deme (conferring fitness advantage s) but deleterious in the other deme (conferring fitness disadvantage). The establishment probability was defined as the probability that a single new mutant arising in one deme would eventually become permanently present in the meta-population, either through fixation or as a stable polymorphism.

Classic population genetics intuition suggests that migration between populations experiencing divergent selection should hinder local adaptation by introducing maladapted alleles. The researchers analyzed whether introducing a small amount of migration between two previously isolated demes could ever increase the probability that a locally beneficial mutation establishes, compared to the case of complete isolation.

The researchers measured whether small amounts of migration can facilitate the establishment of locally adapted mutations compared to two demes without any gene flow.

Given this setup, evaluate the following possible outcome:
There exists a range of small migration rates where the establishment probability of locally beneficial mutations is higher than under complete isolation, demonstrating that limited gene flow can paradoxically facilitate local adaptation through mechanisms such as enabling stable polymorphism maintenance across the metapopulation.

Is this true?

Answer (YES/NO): YES